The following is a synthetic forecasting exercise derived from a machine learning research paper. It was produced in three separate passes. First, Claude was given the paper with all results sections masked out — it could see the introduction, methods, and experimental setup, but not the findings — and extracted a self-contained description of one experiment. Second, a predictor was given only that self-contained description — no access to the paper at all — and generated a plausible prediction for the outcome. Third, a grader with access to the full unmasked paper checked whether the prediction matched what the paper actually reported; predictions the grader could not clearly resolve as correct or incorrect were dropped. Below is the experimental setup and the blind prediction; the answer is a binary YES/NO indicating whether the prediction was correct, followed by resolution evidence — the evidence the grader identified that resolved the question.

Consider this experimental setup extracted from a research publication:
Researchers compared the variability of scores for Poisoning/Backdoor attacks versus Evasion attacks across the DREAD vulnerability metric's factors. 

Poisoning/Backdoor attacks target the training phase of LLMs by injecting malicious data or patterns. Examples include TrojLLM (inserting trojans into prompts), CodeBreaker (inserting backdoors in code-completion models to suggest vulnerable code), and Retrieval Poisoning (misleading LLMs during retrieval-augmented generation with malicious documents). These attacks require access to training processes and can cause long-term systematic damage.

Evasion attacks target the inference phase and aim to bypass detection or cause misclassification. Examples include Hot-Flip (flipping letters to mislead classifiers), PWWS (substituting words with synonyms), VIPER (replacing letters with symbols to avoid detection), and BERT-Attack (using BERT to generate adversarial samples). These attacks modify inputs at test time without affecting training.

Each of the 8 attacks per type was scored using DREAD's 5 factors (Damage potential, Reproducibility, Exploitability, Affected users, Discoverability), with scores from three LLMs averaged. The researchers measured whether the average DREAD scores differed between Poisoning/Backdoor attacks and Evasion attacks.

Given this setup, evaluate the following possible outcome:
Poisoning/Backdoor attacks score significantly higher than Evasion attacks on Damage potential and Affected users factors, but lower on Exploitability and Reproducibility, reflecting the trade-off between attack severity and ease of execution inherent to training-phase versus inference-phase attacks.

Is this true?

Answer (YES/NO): NO